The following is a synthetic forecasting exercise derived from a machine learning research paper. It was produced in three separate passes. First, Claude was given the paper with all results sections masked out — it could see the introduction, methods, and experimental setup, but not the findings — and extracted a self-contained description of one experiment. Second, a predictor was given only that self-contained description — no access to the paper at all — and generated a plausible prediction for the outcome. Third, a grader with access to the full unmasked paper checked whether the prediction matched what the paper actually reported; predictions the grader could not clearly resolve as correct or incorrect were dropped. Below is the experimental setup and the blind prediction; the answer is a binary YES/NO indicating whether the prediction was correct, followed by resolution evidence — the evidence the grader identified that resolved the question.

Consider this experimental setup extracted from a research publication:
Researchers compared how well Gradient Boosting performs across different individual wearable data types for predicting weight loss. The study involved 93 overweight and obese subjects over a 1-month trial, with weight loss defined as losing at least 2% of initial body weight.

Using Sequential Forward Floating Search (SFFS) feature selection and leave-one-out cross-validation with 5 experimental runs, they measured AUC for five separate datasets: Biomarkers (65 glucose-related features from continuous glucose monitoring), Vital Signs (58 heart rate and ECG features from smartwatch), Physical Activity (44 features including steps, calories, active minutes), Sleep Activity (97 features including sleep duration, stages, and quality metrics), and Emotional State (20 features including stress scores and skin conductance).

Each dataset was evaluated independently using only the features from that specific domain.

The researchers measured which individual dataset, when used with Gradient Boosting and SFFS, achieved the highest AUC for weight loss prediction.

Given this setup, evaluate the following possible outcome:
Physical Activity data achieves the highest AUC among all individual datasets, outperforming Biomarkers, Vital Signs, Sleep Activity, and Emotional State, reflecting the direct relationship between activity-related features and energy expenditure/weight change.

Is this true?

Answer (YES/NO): NO